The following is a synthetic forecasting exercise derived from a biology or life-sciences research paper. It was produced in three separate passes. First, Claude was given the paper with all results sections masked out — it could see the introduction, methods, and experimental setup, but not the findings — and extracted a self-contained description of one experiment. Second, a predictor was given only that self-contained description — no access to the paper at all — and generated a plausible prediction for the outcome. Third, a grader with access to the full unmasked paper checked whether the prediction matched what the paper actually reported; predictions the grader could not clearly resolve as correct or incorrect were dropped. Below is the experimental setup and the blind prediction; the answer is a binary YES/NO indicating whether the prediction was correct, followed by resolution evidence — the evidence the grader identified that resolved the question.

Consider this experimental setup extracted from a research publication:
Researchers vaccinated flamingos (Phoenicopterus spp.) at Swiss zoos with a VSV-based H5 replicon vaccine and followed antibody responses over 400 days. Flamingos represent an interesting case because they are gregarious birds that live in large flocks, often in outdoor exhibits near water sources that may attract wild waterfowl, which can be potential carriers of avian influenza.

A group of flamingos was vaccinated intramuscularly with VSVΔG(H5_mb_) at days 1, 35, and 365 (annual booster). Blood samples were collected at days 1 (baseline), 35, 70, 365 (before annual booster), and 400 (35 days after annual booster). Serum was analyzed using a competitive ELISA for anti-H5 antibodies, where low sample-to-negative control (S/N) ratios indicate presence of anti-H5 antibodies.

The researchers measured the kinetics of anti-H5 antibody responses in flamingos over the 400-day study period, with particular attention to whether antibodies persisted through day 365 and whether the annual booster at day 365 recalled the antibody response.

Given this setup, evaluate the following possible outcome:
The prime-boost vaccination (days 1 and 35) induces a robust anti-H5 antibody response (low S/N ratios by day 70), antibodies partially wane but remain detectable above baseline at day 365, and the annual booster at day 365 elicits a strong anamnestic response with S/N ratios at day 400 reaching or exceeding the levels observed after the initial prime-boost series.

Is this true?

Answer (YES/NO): NO